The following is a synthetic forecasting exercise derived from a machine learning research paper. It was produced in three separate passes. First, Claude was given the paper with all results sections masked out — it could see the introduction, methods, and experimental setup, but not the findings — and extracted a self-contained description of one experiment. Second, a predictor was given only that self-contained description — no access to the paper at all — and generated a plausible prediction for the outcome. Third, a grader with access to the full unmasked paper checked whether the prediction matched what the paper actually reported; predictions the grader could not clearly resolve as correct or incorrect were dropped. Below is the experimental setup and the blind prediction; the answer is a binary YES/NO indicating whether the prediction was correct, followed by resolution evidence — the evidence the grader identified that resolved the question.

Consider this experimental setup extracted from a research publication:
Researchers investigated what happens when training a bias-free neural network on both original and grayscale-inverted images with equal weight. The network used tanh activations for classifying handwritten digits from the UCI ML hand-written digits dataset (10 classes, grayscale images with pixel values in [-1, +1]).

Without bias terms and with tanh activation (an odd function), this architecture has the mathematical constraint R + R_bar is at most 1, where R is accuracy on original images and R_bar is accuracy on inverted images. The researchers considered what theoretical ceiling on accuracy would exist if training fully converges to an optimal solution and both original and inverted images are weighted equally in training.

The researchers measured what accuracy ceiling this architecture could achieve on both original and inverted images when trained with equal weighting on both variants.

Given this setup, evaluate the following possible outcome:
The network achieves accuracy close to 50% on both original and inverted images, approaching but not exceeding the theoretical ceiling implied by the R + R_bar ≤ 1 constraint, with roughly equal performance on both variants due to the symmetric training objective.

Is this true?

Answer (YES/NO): NO